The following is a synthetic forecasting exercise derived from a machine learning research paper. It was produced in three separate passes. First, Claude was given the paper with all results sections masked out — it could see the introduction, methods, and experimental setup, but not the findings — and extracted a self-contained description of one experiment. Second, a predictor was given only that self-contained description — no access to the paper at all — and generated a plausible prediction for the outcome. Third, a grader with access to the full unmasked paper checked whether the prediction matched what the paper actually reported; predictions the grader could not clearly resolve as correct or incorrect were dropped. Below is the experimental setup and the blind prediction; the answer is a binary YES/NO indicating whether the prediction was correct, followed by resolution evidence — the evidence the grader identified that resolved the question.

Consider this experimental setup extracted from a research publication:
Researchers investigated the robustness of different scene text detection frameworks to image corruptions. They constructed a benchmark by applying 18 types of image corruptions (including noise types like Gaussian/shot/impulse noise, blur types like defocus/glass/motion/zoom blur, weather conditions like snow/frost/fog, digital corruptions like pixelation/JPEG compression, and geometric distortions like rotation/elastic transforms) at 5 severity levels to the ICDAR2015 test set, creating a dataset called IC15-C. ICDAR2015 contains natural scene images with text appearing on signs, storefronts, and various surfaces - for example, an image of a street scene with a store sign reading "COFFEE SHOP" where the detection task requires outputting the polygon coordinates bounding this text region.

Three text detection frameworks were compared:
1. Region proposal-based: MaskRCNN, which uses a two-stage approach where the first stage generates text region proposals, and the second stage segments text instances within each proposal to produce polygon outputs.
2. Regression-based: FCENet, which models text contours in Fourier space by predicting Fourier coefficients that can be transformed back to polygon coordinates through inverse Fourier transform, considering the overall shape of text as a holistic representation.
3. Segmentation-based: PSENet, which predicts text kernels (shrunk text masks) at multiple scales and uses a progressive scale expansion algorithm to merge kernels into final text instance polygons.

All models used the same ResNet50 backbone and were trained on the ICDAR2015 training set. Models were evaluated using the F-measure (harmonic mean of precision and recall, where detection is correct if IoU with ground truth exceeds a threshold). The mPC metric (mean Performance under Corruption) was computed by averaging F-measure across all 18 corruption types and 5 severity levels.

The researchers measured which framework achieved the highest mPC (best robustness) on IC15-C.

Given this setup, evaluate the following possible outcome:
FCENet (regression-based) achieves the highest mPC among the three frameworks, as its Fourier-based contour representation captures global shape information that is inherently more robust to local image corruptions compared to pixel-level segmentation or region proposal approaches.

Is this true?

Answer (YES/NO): YES